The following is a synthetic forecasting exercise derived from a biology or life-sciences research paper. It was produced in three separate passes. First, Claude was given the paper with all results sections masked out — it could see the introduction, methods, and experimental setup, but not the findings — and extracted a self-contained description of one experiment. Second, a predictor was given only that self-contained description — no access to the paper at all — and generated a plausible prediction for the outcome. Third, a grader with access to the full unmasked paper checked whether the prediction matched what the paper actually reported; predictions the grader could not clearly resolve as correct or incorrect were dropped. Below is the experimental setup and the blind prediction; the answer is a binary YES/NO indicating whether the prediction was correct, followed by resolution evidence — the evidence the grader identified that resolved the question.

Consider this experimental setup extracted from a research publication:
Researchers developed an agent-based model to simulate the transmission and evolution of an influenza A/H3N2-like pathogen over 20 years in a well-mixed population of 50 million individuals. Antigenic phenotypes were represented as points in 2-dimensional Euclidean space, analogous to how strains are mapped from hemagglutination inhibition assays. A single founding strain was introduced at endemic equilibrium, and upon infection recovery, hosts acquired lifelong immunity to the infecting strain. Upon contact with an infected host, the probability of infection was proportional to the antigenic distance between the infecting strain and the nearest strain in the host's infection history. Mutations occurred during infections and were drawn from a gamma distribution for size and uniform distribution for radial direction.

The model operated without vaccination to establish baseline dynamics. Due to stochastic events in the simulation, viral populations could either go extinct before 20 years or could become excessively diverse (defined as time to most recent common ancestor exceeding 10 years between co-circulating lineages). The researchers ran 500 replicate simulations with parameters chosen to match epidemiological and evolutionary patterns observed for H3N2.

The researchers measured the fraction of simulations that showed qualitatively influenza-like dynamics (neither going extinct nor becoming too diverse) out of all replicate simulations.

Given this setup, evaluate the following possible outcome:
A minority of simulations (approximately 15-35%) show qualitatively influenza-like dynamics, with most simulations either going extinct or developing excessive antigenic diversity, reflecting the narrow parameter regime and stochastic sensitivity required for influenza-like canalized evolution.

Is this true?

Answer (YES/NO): NO